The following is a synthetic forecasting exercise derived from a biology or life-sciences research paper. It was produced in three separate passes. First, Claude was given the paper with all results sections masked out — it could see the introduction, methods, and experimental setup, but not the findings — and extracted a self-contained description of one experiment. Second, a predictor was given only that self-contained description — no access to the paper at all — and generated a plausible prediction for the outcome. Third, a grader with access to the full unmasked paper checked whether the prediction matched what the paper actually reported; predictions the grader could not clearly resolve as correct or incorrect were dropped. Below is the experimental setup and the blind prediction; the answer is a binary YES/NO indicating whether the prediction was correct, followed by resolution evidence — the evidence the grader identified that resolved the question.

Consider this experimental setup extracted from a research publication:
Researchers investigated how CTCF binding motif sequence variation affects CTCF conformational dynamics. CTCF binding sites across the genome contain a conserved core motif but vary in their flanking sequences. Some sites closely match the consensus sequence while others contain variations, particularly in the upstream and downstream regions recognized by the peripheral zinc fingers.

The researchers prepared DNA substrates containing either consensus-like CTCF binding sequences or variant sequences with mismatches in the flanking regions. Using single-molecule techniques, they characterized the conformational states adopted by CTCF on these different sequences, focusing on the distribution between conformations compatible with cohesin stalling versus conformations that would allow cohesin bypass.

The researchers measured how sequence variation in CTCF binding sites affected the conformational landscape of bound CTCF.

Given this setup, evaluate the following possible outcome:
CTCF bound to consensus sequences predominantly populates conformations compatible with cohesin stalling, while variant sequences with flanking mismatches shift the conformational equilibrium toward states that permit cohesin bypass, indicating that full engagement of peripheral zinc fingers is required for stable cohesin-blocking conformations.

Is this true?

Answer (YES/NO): NO